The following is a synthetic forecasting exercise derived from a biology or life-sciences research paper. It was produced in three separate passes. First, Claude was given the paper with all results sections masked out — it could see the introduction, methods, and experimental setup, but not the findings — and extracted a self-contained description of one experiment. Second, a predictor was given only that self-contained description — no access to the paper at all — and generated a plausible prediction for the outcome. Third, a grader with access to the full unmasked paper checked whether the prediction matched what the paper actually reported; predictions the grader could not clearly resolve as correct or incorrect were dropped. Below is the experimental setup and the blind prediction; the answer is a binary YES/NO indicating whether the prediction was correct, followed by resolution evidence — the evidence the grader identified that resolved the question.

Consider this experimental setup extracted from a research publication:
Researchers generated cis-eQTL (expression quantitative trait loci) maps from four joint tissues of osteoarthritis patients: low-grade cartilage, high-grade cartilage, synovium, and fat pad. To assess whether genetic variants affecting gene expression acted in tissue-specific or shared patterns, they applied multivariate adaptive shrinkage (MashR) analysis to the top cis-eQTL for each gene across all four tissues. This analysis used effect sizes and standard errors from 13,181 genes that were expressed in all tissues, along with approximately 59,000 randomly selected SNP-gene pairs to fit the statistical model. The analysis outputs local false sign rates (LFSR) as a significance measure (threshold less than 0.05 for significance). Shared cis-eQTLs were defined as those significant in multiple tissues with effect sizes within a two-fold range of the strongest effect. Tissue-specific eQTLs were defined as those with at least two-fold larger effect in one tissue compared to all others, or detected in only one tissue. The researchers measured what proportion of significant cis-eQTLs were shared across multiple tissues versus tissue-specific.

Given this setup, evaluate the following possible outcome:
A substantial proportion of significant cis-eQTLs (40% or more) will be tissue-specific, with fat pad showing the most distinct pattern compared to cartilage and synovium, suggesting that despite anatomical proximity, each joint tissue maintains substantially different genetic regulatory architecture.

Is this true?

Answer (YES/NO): NO